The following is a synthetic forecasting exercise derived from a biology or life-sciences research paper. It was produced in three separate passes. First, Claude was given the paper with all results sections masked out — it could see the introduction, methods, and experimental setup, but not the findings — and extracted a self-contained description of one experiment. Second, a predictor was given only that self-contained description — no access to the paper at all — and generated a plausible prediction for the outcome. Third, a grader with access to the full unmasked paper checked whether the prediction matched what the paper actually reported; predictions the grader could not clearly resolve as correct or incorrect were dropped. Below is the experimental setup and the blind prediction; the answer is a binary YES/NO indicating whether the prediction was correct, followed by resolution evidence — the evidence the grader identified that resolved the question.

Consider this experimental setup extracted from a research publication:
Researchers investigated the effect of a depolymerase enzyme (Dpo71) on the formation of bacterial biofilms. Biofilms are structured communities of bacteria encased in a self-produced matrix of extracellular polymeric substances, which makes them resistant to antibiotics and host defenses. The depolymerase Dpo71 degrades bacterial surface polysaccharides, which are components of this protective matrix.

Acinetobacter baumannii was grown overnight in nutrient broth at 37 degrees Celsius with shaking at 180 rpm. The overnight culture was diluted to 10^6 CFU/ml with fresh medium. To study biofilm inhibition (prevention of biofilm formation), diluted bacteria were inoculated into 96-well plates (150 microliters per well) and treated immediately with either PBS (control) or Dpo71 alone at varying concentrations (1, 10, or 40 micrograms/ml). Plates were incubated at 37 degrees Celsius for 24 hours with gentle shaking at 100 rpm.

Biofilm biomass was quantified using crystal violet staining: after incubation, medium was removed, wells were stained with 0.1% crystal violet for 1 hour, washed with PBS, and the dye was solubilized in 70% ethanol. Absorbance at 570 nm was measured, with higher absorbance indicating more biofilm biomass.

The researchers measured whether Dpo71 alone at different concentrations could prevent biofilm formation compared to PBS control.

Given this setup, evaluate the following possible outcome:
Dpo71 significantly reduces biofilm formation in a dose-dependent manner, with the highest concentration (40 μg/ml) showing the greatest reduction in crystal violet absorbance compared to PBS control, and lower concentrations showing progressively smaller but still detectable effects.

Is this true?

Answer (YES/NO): YES